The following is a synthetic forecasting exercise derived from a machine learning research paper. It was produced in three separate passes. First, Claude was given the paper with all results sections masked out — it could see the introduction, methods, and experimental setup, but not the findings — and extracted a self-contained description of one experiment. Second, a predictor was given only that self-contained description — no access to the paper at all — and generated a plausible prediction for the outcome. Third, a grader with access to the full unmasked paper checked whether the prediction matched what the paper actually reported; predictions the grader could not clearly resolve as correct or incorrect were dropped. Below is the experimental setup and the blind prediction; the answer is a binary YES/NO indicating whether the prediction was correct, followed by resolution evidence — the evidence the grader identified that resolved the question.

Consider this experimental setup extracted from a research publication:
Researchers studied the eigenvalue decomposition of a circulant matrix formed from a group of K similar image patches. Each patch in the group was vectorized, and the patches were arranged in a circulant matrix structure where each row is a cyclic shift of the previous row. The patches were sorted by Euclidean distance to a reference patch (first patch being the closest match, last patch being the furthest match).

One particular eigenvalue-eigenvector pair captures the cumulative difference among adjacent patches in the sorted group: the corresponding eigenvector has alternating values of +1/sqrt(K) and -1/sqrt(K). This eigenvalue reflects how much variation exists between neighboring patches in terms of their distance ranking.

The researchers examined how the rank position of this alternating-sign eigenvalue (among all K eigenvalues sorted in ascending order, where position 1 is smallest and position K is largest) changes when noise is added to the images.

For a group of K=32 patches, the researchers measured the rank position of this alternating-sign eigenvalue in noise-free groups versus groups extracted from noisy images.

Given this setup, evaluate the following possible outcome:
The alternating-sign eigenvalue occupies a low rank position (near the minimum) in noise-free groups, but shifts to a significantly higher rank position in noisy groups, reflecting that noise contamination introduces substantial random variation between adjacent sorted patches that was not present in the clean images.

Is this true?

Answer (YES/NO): NO